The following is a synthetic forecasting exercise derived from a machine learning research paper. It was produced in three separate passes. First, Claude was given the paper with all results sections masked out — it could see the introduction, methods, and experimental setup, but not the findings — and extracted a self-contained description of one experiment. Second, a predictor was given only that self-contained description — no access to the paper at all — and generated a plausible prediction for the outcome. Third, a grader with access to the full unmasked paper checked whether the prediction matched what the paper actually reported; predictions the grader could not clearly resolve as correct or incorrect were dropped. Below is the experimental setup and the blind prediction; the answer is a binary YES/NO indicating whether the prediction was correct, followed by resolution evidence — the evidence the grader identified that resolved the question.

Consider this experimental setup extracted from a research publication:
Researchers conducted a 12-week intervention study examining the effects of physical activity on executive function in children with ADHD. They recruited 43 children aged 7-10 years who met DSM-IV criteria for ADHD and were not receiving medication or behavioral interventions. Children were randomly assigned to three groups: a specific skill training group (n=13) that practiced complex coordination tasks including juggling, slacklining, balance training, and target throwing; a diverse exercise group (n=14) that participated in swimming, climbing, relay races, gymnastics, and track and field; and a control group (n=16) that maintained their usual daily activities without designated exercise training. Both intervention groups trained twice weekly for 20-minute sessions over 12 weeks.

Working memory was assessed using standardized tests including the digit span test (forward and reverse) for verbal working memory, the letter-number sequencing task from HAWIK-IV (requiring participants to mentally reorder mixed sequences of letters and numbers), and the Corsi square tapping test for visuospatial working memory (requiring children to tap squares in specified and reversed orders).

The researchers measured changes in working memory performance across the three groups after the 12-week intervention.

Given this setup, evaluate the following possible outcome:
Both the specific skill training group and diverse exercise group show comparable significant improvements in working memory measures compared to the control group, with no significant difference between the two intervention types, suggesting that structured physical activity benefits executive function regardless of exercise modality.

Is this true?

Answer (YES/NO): NO